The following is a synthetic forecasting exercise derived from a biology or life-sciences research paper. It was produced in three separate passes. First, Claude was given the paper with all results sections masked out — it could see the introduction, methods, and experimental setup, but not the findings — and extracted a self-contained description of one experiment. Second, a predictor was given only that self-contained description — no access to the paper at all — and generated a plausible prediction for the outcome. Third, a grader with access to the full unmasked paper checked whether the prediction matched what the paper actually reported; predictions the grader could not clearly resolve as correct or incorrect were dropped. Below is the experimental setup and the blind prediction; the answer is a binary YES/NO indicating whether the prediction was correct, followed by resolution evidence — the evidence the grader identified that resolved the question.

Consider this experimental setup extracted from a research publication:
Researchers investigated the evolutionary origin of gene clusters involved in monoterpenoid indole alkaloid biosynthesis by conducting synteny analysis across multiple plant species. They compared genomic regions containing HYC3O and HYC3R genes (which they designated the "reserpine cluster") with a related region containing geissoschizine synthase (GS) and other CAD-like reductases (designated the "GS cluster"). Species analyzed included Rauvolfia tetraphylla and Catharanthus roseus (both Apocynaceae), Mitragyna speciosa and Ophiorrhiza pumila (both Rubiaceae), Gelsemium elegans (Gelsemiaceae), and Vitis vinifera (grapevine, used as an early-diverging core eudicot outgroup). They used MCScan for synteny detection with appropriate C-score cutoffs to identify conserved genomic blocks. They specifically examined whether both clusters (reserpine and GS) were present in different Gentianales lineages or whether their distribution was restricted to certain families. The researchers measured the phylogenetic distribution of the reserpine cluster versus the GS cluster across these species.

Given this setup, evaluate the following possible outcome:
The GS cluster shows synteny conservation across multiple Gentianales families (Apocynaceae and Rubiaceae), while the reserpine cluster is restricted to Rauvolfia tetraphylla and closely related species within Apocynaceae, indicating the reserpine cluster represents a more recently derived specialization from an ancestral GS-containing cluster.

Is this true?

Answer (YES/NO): YES